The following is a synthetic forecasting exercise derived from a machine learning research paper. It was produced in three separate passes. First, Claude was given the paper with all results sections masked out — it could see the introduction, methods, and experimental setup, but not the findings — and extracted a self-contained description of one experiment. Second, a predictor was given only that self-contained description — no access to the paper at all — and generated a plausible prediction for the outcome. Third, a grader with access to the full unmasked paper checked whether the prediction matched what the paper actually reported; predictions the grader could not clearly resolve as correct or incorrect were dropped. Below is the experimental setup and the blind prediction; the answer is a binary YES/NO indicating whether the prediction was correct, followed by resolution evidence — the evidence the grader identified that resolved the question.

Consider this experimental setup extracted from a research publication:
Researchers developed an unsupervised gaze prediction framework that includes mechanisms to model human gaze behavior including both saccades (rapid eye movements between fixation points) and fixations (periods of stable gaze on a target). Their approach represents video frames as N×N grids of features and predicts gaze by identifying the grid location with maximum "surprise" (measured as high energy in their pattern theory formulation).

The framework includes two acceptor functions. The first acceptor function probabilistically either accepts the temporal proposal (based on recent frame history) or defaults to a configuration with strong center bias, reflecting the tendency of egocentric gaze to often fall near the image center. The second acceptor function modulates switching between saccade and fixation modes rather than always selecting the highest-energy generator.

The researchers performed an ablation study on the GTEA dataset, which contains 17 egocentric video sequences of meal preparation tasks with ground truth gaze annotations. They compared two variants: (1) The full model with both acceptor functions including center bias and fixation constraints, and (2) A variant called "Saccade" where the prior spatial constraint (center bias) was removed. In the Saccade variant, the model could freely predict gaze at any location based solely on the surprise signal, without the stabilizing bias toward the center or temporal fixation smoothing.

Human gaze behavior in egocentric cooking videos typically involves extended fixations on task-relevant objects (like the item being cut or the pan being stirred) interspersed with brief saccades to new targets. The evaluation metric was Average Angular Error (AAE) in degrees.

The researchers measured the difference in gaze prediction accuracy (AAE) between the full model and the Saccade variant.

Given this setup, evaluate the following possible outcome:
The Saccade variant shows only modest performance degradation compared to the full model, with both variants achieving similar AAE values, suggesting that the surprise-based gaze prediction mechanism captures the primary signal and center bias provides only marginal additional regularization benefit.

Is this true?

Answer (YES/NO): NO